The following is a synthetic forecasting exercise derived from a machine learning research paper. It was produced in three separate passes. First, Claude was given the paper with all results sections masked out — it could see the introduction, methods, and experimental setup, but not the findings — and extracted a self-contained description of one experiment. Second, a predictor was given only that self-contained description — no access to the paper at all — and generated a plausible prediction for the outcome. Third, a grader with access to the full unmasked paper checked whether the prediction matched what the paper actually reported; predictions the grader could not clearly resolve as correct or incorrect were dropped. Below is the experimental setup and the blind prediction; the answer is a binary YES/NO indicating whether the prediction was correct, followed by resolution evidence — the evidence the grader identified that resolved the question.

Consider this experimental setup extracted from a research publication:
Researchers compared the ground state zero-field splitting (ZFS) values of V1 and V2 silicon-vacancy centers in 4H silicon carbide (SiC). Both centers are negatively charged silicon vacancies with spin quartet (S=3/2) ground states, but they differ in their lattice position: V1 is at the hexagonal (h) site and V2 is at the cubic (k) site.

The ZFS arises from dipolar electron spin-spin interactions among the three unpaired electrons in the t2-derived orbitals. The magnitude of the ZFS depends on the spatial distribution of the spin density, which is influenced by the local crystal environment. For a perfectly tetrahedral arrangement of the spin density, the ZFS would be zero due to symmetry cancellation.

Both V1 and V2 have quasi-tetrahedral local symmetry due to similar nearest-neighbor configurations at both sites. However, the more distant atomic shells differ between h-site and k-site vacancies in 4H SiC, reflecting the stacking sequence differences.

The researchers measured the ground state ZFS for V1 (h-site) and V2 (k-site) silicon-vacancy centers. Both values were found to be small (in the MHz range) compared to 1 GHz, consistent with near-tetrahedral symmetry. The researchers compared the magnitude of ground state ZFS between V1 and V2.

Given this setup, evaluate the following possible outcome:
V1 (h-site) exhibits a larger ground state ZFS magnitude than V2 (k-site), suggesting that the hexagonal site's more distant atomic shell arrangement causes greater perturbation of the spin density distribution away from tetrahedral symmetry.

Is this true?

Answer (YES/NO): NO